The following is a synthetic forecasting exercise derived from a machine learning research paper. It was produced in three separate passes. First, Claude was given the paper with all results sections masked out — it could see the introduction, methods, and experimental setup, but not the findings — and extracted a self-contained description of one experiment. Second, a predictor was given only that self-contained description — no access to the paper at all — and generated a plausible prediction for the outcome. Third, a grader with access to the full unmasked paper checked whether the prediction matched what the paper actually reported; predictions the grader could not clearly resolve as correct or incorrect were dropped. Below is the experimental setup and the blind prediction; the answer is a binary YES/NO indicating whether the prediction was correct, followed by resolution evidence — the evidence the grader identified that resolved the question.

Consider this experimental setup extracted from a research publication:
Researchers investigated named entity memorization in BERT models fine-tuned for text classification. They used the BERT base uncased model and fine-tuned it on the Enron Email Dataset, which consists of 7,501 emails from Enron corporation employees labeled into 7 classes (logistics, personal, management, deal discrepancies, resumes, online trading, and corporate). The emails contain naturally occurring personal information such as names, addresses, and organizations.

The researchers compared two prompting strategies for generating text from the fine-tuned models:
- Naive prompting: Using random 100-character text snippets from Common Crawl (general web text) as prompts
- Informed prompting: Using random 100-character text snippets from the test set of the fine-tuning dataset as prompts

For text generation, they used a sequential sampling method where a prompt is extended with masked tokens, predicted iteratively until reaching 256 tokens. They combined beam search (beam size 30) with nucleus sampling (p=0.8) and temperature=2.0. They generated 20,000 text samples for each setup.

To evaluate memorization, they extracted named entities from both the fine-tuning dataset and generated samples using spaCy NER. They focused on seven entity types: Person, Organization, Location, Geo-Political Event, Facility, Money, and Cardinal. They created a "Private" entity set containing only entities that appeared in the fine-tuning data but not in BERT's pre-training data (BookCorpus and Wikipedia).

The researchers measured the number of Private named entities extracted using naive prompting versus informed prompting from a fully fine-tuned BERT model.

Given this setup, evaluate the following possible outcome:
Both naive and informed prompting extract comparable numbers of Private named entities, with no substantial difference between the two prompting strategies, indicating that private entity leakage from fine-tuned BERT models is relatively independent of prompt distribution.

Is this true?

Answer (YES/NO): NO